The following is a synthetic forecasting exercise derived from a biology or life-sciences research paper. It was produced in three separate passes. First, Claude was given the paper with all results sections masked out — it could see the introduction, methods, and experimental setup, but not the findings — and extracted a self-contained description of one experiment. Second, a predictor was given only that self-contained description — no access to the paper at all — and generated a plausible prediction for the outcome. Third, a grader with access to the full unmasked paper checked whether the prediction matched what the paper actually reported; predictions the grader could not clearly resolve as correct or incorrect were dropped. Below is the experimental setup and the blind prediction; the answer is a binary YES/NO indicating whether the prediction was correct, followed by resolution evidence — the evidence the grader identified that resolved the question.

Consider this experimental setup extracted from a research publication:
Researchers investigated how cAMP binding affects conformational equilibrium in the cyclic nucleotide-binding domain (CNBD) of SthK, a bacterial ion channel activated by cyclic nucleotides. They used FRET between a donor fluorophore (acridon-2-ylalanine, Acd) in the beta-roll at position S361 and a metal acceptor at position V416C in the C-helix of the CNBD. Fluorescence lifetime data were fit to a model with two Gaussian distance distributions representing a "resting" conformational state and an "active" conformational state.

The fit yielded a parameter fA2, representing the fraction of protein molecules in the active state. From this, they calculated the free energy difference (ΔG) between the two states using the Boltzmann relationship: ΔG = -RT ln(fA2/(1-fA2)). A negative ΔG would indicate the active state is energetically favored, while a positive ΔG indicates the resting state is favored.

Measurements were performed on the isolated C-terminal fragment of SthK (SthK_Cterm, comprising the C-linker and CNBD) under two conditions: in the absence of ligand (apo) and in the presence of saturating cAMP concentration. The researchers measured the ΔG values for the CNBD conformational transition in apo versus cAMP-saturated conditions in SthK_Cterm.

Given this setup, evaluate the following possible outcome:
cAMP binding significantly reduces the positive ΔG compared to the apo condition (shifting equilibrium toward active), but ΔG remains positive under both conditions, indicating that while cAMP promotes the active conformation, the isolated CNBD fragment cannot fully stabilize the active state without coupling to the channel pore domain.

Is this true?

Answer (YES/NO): NO